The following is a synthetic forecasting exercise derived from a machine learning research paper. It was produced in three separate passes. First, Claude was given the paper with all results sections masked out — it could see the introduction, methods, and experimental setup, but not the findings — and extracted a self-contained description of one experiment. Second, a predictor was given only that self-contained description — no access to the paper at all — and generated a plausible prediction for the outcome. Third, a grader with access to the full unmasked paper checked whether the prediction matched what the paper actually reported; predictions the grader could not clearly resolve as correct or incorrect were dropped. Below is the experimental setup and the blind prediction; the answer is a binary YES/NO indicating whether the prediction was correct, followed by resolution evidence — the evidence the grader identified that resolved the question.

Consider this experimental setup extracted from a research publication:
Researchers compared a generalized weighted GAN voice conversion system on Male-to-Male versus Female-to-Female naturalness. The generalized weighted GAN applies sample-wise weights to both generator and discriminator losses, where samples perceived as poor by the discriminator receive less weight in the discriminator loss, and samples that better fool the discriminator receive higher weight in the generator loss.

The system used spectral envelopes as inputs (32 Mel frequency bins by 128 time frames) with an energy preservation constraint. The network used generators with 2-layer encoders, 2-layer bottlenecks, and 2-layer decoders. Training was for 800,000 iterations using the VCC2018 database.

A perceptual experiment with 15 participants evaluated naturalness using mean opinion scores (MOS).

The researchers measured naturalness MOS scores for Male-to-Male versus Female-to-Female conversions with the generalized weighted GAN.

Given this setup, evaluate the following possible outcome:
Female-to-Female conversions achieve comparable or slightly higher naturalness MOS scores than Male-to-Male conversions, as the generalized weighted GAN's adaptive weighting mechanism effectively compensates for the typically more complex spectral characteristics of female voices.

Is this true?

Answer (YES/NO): NO